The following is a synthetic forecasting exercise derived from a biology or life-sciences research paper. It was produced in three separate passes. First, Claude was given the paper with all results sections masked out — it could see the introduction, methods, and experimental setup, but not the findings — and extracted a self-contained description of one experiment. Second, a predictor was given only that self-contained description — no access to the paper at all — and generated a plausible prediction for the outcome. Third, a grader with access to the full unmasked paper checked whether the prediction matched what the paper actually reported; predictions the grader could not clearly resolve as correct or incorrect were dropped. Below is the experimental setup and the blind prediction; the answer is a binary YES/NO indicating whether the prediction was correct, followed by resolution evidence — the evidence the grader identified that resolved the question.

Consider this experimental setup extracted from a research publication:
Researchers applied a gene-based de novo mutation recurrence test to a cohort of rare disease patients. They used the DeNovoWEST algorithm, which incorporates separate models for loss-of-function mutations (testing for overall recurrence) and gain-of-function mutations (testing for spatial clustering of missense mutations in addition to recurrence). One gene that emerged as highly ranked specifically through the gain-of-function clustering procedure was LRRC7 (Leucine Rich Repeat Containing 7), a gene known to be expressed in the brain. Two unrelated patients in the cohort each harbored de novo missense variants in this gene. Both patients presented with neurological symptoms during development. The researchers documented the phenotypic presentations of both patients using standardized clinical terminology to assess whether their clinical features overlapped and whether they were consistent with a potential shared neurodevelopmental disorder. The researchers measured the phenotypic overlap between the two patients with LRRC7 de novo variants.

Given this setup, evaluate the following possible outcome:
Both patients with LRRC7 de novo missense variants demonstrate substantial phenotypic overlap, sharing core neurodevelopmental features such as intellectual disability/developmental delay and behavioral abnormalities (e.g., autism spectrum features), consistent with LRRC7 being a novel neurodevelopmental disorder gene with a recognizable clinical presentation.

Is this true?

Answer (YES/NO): NO